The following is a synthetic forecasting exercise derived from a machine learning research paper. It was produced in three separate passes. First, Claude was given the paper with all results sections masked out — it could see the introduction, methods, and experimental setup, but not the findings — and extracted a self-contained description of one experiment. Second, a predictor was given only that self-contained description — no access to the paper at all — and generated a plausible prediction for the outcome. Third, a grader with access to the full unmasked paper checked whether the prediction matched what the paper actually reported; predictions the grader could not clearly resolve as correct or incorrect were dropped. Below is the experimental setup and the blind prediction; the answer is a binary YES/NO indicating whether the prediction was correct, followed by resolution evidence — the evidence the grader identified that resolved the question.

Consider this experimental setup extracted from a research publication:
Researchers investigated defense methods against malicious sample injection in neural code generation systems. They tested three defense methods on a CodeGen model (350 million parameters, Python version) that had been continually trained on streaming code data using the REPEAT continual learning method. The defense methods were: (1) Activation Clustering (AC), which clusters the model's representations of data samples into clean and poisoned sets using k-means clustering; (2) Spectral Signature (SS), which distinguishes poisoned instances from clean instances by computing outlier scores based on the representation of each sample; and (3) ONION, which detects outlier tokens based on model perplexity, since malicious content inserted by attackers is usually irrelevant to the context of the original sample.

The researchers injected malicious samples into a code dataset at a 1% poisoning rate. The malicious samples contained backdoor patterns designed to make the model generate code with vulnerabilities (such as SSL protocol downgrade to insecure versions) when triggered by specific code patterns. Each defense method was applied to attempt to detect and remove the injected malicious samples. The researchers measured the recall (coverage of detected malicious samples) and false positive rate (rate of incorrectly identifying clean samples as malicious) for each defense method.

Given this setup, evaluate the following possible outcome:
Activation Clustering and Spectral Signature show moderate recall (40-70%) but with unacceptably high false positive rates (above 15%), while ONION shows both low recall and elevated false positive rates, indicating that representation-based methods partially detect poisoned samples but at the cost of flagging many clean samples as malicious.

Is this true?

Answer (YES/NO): NO